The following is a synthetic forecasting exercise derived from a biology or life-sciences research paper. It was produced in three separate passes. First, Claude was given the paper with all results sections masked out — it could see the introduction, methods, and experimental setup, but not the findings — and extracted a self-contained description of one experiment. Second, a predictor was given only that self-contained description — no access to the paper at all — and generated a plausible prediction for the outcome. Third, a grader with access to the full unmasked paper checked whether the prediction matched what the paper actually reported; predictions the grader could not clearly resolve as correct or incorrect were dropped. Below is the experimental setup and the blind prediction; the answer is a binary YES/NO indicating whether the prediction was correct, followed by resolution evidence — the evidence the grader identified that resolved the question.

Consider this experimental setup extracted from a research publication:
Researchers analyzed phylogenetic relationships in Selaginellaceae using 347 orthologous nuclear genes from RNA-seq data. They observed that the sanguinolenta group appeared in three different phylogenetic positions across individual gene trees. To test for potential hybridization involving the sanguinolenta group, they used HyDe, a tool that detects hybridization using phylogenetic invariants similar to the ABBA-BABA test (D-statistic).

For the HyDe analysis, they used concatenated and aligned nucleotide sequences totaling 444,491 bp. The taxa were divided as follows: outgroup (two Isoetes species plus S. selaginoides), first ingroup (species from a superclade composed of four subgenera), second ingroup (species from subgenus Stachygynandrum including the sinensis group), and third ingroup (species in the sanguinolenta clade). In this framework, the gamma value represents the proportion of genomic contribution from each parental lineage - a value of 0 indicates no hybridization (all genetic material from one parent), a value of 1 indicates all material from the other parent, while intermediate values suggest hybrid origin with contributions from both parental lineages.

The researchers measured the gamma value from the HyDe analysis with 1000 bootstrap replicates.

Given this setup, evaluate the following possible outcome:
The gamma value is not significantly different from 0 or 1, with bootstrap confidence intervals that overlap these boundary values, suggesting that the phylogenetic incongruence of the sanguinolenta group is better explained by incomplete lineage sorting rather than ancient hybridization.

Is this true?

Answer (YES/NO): NO